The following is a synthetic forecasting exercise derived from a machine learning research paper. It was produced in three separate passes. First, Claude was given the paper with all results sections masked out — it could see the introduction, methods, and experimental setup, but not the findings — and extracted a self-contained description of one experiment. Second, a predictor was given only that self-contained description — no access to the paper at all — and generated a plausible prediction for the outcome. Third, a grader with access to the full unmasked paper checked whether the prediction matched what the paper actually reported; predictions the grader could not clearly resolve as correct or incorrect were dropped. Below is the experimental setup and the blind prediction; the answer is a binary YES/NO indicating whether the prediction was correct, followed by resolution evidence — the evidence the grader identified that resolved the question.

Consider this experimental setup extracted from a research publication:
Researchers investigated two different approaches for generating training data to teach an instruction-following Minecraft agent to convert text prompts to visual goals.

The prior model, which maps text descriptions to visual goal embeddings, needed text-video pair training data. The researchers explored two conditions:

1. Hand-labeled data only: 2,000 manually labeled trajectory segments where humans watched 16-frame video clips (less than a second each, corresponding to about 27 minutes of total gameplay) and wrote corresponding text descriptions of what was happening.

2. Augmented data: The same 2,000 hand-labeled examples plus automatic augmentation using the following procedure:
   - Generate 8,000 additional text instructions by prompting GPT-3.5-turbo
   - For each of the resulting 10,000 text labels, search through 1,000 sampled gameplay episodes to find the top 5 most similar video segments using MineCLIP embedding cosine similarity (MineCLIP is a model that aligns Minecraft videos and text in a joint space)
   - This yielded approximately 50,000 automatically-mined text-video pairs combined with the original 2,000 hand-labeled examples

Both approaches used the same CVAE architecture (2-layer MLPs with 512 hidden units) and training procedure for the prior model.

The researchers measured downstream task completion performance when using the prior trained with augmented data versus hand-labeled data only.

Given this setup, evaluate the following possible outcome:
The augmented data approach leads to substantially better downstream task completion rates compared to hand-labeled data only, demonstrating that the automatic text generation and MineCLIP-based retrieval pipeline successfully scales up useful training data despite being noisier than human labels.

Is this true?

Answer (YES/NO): NO